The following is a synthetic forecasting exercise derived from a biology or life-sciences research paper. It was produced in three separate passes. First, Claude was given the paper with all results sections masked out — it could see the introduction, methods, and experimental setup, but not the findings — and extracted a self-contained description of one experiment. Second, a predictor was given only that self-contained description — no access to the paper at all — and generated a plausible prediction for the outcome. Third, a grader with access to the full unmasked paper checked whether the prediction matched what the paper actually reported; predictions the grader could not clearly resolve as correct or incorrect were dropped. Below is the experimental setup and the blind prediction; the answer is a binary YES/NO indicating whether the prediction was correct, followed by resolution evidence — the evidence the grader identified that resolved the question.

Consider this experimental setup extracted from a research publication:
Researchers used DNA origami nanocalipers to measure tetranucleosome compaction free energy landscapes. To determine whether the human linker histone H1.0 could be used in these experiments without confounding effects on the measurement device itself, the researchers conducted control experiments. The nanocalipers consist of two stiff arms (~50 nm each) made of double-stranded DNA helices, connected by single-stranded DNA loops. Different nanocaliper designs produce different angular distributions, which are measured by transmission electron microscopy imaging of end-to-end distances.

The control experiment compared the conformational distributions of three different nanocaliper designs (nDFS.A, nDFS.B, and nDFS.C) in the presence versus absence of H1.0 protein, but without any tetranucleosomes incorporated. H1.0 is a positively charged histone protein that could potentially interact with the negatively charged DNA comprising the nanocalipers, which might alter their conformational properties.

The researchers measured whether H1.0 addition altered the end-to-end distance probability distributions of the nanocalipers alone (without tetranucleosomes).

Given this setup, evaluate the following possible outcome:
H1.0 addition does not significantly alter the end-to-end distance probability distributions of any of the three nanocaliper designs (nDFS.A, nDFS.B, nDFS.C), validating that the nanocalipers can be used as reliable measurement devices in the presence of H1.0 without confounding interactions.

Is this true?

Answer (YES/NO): YES